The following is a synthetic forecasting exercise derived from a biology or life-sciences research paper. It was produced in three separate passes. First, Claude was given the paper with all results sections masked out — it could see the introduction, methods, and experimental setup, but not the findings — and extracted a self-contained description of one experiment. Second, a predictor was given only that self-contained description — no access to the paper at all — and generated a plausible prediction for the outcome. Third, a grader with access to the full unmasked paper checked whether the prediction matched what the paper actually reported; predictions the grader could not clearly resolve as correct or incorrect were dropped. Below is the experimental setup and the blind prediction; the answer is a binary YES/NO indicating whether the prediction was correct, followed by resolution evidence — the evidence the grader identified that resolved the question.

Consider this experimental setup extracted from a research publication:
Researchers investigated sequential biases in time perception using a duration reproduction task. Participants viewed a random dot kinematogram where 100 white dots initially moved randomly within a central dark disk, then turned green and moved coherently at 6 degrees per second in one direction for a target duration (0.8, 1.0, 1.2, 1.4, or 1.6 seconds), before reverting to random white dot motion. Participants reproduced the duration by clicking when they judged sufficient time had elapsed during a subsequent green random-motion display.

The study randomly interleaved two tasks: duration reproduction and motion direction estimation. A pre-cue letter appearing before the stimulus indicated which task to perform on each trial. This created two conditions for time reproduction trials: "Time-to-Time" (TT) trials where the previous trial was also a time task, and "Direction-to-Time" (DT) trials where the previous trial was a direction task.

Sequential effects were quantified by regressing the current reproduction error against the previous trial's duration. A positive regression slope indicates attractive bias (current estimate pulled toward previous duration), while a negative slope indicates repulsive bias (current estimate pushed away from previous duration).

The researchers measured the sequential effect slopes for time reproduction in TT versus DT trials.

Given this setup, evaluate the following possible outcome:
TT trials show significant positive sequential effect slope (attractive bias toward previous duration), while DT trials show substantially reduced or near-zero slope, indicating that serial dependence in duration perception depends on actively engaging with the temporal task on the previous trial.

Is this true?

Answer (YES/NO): YES